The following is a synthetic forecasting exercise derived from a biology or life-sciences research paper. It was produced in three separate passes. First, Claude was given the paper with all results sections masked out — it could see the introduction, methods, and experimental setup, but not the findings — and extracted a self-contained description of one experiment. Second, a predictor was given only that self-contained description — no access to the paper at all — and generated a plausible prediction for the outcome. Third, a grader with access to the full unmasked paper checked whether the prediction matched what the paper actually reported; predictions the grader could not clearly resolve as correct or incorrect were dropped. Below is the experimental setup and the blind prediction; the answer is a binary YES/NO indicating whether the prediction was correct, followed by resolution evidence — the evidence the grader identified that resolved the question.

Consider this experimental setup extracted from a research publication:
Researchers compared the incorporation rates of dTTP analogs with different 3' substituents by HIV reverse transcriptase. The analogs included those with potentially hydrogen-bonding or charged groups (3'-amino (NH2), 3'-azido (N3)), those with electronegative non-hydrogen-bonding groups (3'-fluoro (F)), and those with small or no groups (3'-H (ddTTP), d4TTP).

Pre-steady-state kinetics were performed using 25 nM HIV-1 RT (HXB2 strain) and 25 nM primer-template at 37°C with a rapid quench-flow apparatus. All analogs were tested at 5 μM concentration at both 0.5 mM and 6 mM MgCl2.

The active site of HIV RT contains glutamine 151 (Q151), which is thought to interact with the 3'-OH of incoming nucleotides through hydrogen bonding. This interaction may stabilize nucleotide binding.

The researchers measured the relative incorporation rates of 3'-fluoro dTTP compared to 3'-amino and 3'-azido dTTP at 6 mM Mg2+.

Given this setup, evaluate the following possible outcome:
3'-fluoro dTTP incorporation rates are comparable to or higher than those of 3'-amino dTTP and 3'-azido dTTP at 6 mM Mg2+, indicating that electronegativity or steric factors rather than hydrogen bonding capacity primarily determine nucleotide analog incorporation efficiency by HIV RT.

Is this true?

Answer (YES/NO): NO